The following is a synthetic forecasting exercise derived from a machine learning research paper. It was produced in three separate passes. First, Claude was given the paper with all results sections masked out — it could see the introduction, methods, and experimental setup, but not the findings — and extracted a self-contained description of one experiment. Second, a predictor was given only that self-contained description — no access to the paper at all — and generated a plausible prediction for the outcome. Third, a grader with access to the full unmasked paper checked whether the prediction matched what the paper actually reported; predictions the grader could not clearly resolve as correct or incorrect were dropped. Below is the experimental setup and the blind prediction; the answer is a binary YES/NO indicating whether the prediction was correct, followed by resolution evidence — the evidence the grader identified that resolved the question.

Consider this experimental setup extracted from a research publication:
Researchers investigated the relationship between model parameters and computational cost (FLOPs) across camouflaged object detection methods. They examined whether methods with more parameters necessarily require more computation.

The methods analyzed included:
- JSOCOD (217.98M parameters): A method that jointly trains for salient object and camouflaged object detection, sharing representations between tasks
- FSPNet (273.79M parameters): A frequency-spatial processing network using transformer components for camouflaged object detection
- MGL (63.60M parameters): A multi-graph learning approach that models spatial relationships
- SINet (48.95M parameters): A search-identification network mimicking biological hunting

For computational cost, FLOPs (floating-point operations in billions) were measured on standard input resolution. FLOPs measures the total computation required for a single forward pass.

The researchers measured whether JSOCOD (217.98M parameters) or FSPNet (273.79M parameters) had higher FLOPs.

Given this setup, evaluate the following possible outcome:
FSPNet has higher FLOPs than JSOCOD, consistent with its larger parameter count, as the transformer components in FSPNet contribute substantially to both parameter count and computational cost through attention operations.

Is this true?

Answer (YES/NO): YES